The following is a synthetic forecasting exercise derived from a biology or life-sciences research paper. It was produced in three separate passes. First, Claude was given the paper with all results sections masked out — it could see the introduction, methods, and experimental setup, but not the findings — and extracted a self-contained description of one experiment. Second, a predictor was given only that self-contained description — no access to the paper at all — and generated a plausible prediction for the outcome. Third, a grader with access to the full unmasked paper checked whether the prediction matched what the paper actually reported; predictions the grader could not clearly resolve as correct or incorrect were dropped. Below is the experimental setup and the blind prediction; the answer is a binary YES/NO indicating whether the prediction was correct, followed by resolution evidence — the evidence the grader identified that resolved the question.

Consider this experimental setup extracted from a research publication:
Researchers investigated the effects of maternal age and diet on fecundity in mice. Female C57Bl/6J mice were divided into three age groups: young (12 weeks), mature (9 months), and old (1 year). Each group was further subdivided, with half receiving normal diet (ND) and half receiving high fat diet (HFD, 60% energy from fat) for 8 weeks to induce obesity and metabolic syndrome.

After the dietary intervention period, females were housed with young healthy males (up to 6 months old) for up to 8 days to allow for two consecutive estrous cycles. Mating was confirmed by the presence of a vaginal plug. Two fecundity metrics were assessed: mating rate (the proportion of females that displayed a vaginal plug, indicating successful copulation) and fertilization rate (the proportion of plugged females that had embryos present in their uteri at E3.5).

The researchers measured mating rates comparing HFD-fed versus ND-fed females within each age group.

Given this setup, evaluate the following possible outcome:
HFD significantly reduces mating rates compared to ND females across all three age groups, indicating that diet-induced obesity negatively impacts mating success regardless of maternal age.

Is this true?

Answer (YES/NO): NO